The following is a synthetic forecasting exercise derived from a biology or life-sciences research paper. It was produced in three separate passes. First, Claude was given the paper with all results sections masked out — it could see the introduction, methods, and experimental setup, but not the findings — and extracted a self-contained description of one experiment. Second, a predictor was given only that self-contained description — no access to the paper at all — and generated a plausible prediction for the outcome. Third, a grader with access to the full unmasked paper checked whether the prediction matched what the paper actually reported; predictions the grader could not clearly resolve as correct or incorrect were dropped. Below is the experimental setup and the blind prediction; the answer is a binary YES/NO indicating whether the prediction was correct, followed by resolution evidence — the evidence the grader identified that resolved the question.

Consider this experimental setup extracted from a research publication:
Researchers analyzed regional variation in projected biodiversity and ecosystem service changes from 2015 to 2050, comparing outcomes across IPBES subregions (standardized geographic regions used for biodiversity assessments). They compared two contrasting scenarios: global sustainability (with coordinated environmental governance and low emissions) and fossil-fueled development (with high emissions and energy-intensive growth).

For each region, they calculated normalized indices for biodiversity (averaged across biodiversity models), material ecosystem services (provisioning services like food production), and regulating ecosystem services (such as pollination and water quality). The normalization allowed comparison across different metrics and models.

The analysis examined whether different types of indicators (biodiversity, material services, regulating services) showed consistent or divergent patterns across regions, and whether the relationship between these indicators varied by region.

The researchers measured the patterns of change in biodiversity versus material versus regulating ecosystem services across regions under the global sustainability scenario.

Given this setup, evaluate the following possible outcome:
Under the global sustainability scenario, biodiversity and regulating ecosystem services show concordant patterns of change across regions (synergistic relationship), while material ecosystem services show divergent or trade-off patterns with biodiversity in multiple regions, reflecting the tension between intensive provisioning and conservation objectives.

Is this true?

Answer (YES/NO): NO